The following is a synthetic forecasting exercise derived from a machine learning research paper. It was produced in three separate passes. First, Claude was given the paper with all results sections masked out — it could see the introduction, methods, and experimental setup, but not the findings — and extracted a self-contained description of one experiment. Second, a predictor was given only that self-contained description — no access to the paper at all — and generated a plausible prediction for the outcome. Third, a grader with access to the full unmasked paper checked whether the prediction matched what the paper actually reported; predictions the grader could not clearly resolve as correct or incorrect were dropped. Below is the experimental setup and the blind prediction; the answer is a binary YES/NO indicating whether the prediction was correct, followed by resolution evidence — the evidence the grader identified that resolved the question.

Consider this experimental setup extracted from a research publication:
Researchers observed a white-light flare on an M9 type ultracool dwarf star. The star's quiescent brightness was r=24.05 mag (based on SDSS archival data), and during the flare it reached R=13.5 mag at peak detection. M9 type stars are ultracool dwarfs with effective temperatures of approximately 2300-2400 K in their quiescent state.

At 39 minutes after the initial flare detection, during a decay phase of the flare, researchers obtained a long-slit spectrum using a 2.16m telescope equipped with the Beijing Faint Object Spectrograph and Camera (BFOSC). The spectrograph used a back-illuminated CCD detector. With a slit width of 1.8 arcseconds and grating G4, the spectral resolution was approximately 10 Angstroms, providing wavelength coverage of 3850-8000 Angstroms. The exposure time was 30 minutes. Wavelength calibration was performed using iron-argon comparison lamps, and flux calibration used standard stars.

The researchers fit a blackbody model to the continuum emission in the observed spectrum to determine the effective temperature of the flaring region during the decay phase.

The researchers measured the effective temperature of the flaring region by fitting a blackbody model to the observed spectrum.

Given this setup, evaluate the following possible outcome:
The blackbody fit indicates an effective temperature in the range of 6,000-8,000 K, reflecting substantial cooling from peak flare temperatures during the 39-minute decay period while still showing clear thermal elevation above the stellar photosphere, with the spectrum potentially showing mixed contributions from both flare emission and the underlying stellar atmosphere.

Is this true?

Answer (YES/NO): NO